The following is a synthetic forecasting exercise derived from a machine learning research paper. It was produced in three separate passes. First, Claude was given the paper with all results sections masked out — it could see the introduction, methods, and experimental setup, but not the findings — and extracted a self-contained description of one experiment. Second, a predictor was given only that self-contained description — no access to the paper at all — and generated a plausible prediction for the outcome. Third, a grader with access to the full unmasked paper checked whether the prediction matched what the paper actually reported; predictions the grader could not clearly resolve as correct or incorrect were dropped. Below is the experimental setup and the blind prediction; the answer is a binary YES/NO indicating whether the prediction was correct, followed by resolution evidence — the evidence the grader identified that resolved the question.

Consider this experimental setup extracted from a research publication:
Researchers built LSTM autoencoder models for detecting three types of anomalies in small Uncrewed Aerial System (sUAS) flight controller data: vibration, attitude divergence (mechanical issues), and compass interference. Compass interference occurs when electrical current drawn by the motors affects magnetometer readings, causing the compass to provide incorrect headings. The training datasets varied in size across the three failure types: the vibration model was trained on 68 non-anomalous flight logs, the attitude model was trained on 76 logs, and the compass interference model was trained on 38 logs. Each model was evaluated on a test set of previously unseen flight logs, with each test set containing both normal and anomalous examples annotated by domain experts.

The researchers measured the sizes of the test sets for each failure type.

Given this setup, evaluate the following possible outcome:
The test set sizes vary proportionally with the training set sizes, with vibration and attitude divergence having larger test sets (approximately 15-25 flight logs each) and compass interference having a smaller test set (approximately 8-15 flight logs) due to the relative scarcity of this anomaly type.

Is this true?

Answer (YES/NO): NO